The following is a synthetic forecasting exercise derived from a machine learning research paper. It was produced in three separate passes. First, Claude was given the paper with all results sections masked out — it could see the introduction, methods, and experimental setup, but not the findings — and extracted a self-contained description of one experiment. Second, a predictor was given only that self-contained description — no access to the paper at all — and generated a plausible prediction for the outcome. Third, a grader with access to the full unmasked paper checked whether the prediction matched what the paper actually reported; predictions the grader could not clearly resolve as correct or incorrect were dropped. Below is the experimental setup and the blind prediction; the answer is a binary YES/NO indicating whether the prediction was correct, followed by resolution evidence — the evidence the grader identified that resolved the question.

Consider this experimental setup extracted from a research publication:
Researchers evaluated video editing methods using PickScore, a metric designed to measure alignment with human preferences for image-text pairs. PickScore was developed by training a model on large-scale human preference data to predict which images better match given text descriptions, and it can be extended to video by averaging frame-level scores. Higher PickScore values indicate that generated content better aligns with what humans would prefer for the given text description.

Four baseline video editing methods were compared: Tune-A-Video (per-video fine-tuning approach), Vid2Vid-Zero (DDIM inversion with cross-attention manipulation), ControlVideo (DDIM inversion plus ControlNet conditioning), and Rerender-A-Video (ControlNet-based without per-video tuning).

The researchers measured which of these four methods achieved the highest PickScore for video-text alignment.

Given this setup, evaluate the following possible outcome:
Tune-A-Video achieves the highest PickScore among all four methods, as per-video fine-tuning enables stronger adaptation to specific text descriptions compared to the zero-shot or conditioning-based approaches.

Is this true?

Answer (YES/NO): NO